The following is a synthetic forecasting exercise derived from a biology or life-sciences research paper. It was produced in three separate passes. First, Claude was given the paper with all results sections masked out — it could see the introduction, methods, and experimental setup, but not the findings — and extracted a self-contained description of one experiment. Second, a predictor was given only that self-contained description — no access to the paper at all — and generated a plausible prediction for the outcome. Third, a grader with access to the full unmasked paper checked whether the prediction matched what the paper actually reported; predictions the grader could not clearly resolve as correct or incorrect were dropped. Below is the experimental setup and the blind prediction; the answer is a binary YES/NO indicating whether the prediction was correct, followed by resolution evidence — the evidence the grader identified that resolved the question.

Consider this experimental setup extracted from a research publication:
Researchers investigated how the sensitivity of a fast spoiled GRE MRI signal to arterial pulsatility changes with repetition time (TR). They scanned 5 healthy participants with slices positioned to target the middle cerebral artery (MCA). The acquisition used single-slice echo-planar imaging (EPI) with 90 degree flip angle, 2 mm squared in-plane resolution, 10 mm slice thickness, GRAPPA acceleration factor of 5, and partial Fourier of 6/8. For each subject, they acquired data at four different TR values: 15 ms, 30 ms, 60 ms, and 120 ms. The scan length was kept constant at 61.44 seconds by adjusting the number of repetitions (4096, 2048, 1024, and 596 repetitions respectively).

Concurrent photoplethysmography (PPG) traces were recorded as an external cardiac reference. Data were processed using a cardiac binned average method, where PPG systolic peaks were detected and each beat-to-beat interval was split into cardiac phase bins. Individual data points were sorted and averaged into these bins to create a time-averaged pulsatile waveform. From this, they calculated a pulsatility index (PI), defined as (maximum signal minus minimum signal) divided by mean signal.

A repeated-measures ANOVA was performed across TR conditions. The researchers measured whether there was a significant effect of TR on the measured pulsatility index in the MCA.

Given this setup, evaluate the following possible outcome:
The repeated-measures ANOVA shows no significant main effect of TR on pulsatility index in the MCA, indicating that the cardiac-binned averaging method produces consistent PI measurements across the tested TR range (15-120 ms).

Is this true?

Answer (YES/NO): NO